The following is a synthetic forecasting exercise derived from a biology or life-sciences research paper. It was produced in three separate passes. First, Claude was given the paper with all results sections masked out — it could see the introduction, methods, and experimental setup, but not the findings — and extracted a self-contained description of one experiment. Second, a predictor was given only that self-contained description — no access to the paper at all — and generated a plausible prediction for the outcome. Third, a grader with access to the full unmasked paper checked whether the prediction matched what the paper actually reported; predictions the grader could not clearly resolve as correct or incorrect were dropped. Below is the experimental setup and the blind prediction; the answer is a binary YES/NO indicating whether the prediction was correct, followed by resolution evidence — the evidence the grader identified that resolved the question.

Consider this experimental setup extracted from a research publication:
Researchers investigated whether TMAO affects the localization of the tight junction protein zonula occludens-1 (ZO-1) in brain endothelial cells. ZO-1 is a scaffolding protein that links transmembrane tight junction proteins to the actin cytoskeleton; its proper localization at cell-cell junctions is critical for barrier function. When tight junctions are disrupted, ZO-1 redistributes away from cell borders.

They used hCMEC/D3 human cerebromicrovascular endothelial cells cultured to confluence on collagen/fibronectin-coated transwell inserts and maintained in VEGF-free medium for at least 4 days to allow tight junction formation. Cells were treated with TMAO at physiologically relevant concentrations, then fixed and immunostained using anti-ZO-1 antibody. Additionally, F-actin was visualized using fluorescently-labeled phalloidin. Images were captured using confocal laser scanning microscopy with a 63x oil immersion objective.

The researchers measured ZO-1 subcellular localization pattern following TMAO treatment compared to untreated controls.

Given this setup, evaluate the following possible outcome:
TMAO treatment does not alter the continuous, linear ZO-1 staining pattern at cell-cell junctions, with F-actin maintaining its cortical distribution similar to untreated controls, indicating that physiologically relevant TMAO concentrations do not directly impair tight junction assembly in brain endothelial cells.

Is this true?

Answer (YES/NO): NO